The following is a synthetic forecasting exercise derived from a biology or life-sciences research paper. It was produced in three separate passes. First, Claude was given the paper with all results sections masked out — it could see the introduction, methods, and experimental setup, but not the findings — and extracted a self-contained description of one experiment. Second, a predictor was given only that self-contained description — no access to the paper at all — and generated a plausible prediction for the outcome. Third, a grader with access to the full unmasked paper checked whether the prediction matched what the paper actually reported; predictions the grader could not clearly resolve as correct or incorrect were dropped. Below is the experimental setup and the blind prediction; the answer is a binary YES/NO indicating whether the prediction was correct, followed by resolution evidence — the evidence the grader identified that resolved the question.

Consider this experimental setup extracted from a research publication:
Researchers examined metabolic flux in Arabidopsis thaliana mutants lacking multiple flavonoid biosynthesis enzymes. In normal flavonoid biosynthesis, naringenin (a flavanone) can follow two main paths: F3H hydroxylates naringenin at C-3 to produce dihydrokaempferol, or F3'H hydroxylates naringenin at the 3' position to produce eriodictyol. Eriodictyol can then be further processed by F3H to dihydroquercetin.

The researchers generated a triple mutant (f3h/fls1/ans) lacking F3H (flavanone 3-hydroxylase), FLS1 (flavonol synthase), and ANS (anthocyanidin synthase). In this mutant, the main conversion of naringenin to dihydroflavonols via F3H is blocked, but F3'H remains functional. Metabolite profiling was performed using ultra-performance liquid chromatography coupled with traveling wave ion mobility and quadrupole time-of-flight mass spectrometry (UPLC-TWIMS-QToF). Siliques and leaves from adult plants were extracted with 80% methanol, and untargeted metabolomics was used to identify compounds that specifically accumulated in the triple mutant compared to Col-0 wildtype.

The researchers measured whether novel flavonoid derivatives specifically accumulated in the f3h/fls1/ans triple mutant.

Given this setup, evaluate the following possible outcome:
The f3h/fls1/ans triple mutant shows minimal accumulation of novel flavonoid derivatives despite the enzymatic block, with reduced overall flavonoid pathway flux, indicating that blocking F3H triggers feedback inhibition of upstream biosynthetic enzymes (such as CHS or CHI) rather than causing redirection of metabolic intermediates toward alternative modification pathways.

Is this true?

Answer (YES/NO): NO